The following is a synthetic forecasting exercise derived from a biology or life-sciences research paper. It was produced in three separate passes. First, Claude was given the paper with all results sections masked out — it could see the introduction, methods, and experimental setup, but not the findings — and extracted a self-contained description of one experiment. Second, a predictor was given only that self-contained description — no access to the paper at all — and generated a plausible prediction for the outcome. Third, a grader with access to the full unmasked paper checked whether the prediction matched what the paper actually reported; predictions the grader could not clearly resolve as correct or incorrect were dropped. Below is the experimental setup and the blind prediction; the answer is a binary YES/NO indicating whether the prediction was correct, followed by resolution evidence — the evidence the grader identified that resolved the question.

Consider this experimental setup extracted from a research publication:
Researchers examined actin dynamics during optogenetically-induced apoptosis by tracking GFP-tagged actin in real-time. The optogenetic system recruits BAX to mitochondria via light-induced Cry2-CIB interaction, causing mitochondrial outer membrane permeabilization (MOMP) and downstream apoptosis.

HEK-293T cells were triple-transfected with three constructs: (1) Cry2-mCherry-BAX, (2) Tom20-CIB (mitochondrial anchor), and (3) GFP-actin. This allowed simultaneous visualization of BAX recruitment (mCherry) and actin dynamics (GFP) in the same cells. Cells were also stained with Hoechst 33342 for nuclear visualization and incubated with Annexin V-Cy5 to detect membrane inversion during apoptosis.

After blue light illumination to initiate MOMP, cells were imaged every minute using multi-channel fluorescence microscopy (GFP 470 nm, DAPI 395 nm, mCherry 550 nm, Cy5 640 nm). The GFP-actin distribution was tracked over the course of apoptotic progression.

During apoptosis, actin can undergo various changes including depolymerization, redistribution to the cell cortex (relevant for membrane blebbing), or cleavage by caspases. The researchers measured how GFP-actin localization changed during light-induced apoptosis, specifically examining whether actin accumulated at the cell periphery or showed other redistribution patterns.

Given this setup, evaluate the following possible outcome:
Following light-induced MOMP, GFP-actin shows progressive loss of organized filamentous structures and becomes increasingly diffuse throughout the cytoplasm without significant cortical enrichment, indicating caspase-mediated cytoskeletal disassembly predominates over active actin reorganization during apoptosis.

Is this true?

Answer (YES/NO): NO